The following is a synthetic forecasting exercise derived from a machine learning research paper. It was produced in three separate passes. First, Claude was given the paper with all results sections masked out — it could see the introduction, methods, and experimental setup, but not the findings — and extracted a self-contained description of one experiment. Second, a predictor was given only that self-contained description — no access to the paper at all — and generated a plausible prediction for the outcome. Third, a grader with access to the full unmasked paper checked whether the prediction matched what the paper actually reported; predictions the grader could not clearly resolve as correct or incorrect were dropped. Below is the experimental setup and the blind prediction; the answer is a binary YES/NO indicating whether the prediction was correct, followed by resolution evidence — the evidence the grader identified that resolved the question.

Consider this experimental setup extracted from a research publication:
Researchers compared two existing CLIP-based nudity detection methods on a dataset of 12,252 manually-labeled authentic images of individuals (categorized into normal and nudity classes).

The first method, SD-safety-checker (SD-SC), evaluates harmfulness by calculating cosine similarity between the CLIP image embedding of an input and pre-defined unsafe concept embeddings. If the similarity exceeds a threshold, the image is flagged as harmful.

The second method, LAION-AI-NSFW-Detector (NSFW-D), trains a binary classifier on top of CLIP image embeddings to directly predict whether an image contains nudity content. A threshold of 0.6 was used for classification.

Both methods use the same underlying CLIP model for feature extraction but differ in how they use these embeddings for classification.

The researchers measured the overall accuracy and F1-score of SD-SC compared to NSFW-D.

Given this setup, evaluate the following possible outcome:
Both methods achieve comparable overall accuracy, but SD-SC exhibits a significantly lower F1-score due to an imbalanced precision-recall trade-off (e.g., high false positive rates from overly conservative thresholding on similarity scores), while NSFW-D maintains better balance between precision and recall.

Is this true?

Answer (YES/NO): NO